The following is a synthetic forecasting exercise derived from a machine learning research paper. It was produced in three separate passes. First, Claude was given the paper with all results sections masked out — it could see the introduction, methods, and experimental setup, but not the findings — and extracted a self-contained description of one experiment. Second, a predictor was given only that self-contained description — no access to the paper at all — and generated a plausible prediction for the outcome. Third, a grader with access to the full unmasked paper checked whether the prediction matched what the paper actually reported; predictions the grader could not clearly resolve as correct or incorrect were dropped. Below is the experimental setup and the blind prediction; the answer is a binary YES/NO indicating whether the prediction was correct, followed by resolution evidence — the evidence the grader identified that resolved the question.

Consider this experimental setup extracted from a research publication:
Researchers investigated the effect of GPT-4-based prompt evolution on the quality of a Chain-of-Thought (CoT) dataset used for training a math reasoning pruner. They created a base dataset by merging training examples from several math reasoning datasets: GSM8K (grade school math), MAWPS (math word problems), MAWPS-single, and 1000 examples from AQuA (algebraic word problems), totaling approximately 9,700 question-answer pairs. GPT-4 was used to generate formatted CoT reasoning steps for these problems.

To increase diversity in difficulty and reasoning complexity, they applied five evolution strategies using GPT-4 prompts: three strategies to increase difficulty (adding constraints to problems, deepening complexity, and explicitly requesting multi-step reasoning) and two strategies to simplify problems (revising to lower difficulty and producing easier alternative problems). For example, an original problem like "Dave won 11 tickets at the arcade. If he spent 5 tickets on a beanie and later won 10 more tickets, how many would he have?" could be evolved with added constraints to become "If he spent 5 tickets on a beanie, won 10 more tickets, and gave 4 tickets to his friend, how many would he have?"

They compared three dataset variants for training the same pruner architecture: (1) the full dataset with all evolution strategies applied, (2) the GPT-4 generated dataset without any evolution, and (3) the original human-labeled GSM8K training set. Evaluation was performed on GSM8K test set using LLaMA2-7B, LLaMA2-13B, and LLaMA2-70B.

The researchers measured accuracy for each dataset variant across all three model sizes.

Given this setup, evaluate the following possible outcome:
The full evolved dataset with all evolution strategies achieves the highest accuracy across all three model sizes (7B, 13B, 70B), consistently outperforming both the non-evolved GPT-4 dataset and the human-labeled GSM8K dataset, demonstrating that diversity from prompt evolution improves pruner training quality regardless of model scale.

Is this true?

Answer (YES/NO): YES